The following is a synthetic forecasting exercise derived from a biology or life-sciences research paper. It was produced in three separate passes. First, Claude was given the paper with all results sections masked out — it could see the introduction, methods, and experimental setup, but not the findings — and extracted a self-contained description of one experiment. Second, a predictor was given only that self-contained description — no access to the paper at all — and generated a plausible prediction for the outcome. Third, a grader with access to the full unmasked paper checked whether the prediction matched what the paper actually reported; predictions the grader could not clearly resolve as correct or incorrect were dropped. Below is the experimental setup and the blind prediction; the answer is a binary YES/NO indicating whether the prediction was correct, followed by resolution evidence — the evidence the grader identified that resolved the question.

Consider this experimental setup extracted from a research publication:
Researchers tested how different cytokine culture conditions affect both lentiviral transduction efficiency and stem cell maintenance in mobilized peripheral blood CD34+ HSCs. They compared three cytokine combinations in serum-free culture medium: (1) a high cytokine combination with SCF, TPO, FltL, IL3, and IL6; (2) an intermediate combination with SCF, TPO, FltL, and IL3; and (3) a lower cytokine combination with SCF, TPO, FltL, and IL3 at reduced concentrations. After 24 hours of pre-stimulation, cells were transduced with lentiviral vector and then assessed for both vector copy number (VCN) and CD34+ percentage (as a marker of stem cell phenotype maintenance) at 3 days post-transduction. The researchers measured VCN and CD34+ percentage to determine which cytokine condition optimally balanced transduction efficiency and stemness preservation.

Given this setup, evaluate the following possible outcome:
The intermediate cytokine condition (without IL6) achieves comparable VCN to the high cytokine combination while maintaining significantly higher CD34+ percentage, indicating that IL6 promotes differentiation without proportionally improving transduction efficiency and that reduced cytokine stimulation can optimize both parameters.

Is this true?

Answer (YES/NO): NO